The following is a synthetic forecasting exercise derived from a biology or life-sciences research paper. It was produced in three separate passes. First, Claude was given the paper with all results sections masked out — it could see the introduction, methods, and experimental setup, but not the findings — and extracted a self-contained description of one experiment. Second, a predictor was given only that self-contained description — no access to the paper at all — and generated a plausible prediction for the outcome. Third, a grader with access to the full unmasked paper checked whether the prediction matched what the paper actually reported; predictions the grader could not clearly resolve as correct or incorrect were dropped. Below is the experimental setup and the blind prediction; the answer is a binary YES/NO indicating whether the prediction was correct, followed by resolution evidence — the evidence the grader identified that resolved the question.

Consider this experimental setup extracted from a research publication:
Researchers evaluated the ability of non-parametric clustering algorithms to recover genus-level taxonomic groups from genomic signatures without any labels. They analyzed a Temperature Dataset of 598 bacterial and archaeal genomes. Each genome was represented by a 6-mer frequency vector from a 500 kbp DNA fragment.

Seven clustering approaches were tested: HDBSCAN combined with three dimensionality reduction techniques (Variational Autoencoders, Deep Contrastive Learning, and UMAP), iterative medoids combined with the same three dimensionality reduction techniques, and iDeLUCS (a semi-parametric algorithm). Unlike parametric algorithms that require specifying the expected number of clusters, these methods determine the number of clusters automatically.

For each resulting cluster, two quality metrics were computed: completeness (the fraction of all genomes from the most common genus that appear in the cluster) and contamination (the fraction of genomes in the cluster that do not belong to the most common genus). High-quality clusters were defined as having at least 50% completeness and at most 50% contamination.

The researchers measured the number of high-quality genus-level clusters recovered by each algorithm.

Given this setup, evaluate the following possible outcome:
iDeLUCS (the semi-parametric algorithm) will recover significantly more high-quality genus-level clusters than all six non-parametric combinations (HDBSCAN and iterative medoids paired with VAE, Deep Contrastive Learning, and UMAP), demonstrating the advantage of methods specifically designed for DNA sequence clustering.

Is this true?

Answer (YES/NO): NO